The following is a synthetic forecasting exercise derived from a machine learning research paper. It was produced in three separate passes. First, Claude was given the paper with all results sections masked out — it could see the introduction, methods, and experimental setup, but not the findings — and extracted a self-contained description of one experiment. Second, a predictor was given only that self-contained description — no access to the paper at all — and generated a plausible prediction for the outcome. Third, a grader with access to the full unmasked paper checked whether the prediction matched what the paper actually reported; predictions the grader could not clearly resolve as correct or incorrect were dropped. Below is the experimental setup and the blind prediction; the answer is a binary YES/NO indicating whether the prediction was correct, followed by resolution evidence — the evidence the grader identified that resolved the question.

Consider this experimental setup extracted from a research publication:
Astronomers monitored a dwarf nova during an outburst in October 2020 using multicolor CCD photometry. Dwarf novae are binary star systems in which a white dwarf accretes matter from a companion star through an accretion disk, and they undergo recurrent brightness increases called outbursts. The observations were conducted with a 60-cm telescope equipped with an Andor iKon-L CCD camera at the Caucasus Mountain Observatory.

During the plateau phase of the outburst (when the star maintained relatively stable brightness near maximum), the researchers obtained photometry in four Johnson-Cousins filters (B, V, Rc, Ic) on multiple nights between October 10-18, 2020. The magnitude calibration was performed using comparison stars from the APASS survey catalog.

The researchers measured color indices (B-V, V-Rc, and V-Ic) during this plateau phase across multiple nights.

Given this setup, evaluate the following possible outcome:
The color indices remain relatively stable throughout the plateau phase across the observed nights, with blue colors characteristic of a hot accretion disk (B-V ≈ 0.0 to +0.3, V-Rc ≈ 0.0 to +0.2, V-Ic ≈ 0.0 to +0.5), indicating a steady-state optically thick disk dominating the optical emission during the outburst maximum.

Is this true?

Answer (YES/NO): NO